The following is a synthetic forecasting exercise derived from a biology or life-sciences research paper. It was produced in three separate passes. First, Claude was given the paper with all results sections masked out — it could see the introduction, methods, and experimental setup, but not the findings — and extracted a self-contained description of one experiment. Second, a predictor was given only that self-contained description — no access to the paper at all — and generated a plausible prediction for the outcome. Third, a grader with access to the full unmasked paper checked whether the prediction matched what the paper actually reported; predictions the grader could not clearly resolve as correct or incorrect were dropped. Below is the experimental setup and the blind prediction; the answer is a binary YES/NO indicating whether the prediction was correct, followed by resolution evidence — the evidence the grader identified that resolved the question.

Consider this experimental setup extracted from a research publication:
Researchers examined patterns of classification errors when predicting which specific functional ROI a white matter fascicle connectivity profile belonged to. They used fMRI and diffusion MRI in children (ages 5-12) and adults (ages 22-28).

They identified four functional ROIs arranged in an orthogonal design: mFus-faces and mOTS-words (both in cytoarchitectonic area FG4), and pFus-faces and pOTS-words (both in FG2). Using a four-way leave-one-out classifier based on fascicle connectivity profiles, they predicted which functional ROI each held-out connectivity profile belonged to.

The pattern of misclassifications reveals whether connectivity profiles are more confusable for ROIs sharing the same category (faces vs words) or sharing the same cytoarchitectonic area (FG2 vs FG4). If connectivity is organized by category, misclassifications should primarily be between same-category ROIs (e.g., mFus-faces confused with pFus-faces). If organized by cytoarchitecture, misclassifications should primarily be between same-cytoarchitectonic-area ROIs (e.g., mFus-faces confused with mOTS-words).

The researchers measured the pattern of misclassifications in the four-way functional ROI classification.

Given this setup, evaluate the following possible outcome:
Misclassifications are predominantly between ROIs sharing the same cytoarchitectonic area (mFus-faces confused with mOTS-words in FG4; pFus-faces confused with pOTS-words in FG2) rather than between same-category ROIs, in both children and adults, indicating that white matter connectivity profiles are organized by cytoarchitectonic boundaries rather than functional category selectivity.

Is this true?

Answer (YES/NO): YES